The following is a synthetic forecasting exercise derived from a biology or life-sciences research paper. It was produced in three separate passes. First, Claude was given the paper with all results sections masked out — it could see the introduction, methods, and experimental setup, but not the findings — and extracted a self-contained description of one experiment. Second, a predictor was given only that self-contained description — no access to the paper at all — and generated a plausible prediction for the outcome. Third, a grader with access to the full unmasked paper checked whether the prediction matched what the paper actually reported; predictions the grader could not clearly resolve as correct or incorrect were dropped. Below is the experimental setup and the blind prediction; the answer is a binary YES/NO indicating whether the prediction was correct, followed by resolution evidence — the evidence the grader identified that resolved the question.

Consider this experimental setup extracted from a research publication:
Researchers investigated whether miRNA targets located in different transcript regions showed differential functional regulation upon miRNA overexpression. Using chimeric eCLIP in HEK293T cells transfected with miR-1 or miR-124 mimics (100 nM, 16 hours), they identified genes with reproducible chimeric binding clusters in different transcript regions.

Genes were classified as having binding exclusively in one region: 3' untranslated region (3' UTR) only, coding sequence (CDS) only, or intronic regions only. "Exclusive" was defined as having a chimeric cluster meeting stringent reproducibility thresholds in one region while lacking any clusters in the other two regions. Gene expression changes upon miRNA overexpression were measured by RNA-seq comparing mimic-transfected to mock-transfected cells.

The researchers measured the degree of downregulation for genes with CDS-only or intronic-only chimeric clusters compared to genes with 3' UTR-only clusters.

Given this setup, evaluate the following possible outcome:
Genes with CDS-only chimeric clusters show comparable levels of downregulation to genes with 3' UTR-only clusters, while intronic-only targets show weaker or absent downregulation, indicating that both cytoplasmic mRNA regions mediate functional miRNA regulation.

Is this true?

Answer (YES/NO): NO